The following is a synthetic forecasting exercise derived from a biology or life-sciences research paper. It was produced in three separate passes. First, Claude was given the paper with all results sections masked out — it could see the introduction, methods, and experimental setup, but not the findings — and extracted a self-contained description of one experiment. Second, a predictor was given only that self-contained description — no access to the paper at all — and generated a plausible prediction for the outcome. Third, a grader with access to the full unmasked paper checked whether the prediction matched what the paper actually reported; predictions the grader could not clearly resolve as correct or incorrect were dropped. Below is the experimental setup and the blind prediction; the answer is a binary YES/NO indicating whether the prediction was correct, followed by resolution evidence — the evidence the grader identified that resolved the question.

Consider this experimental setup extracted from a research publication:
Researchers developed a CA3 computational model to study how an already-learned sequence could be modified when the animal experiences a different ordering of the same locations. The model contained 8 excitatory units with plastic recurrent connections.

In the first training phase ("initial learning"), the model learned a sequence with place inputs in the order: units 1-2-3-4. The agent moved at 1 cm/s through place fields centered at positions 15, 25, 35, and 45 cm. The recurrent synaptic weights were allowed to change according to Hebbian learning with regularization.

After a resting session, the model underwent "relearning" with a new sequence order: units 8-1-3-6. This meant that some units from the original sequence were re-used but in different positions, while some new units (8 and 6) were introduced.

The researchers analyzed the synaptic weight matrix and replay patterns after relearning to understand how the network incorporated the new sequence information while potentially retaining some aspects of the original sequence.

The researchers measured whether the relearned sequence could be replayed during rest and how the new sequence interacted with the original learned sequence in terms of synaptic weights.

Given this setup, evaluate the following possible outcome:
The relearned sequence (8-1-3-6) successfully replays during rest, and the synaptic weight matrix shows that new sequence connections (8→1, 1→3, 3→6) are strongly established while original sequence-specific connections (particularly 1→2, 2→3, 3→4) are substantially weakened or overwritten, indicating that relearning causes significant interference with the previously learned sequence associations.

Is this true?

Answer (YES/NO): YES